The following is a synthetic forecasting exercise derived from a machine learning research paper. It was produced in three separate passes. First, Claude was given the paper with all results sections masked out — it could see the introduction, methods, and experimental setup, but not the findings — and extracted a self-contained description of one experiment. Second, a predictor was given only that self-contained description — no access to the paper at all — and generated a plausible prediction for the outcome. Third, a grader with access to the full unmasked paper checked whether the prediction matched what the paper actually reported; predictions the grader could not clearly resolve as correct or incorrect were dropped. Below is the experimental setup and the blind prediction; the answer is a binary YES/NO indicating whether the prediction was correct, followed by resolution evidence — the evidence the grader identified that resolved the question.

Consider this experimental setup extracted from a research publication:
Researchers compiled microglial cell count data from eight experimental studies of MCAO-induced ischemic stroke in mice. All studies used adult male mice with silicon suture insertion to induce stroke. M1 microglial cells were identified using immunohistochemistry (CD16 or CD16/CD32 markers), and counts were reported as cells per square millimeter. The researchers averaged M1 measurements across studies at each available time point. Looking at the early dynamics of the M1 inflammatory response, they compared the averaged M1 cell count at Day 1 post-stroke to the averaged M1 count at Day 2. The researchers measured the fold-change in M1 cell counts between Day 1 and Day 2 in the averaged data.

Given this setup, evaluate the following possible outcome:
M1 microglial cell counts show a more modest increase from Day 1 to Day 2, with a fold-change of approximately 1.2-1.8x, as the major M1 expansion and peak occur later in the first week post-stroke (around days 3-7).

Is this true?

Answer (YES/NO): NO